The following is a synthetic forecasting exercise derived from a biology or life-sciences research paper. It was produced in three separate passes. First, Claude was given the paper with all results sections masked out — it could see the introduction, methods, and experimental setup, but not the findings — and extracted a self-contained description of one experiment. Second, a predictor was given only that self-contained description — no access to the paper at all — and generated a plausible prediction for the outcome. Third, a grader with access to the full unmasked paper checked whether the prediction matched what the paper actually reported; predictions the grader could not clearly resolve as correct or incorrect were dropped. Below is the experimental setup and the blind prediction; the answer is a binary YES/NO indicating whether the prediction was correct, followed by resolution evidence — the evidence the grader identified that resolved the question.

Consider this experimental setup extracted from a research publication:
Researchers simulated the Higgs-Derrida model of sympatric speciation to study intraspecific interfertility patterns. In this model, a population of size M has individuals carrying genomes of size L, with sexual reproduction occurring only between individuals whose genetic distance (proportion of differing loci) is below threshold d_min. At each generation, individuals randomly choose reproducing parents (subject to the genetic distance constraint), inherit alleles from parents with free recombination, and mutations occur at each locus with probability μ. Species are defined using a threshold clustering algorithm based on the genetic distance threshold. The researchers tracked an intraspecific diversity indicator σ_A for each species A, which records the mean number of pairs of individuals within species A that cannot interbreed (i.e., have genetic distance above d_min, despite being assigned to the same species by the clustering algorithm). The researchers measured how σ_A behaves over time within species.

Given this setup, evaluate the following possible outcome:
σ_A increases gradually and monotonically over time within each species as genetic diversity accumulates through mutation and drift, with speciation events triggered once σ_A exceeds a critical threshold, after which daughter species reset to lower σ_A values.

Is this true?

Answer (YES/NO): NO